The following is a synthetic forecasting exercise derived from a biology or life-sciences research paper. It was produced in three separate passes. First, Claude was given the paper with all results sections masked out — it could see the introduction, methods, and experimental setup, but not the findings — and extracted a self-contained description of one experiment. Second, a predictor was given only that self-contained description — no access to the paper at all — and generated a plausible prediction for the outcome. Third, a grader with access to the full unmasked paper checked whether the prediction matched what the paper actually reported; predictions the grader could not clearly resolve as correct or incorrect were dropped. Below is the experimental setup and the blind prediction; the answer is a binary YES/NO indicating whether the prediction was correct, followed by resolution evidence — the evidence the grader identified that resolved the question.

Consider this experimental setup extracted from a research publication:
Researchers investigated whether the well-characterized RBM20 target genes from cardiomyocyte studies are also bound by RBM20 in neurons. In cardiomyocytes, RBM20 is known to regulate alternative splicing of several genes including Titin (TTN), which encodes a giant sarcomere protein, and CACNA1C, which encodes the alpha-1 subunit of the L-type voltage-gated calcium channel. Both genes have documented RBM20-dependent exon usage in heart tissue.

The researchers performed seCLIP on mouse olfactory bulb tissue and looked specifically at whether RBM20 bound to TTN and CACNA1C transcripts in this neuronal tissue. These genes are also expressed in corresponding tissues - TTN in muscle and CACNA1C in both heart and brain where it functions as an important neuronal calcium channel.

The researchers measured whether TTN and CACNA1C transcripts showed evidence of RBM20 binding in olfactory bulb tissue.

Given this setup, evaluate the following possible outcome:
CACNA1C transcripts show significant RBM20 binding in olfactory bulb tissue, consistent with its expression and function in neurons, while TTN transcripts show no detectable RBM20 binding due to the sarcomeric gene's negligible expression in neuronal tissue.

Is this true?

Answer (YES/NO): YES